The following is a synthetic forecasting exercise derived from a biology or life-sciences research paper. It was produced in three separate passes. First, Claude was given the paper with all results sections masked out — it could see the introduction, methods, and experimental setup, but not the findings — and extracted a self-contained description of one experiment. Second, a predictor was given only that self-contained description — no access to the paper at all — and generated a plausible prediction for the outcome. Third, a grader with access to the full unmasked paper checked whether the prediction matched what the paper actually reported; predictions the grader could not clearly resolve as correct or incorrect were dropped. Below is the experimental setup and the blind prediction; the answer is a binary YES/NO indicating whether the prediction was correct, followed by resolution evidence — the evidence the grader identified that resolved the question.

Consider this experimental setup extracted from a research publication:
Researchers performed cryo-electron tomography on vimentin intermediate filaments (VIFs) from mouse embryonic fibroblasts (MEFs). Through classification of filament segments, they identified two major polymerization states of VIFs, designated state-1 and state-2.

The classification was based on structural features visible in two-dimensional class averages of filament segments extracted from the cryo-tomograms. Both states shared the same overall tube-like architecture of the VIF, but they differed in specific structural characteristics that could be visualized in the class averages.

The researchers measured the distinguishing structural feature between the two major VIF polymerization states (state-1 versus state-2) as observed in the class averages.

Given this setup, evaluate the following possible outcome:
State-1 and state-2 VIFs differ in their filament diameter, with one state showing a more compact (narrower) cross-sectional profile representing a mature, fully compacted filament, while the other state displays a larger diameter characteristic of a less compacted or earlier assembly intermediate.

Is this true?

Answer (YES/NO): NO